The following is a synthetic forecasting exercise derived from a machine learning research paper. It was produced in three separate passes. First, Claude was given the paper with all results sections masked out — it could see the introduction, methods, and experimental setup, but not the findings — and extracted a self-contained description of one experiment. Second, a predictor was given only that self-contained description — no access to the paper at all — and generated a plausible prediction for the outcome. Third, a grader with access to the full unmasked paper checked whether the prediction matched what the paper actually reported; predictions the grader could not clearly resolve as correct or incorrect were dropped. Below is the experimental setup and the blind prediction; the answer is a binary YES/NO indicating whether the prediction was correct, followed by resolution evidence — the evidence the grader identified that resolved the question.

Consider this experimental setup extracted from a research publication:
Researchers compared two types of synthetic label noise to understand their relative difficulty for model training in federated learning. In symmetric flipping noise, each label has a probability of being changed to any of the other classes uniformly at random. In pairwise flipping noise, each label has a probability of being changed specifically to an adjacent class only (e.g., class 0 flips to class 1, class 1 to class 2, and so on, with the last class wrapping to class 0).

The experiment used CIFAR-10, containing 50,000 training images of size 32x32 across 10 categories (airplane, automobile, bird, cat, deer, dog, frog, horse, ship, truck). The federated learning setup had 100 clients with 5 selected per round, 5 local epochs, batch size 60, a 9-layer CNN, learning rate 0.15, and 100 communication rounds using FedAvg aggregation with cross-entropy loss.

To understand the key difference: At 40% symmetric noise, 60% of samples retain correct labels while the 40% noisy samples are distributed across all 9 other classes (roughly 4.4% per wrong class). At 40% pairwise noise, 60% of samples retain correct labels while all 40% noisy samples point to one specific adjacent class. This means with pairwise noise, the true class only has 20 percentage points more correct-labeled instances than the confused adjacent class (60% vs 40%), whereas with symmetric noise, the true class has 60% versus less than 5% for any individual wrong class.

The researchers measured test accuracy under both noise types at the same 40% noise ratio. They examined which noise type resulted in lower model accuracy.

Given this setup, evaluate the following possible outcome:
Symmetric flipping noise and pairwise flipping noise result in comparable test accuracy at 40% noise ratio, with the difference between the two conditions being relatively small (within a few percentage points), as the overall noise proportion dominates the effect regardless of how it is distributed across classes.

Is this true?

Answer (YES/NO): YES